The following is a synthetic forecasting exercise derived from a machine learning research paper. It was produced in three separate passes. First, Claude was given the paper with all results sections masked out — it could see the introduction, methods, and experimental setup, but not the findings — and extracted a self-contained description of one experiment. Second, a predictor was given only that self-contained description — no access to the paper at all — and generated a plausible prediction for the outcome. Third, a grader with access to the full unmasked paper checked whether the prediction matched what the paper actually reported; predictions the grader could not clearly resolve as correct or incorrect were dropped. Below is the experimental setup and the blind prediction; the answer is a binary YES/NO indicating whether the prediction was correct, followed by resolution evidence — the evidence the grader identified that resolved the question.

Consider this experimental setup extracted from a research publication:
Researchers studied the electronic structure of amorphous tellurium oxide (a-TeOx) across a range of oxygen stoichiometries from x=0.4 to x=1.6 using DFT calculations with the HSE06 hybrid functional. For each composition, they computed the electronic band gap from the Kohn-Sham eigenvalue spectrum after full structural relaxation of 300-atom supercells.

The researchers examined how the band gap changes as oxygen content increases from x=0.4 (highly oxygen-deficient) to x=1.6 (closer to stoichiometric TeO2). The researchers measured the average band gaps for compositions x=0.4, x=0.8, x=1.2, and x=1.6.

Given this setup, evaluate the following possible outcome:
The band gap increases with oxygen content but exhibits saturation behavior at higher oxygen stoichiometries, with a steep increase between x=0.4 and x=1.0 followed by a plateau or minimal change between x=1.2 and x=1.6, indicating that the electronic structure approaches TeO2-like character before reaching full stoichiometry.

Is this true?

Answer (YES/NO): NO